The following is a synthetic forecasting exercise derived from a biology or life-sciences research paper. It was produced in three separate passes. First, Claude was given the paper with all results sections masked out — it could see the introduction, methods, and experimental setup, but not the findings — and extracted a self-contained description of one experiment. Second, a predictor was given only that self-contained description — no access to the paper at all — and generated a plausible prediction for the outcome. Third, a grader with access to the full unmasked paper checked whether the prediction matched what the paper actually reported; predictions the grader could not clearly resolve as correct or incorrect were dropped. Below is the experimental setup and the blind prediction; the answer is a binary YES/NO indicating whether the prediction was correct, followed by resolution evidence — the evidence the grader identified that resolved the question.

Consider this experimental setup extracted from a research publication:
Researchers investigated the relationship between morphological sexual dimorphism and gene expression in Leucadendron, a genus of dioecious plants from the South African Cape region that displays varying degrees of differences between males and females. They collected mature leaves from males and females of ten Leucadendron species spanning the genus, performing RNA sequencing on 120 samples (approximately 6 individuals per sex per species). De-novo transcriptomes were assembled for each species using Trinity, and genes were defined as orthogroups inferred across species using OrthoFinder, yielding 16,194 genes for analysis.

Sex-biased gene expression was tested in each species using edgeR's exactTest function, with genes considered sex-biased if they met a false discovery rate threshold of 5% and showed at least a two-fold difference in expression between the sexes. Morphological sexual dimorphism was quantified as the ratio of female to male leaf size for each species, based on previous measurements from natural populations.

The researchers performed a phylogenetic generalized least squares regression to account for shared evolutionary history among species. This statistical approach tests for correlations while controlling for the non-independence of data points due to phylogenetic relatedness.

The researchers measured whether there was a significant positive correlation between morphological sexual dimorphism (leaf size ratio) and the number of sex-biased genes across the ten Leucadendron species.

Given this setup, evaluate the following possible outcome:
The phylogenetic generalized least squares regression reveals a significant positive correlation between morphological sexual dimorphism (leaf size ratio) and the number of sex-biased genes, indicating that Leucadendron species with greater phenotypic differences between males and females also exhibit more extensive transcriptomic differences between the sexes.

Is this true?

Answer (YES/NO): NO